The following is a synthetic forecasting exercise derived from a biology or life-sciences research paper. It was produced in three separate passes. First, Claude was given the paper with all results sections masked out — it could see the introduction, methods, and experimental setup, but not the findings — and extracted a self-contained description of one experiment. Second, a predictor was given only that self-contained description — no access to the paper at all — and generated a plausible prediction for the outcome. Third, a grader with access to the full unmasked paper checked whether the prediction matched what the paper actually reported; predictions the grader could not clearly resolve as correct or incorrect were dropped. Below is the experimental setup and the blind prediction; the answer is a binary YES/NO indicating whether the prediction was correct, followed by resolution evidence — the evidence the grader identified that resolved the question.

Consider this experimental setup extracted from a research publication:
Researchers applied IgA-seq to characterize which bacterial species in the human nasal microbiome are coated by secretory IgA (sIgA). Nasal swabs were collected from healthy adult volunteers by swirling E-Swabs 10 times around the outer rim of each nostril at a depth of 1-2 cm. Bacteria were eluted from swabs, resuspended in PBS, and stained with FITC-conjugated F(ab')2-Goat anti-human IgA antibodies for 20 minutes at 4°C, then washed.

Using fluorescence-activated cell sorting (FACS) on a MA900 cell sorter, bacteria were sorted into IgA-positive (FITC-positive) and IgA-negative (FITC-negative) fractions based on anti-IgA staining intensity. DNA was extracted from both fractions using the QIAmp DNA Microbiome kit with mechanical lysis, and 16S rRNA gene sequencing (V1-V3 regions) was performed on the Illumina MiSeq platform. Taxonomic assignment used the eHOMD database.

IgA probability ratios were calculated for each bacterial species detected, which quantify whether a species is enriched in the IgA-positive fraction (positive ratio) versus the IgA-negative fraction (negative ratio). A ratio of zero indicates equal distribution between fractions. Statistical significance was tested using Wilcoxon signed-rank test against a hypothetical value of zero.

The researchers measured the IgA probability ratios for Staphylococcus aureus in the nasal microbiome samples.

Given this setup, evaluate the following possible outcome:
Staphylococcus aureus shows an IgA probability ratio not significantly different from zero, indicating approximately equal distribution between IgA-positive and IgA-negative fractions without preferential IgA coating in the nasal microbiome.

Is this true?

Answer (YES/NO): YES